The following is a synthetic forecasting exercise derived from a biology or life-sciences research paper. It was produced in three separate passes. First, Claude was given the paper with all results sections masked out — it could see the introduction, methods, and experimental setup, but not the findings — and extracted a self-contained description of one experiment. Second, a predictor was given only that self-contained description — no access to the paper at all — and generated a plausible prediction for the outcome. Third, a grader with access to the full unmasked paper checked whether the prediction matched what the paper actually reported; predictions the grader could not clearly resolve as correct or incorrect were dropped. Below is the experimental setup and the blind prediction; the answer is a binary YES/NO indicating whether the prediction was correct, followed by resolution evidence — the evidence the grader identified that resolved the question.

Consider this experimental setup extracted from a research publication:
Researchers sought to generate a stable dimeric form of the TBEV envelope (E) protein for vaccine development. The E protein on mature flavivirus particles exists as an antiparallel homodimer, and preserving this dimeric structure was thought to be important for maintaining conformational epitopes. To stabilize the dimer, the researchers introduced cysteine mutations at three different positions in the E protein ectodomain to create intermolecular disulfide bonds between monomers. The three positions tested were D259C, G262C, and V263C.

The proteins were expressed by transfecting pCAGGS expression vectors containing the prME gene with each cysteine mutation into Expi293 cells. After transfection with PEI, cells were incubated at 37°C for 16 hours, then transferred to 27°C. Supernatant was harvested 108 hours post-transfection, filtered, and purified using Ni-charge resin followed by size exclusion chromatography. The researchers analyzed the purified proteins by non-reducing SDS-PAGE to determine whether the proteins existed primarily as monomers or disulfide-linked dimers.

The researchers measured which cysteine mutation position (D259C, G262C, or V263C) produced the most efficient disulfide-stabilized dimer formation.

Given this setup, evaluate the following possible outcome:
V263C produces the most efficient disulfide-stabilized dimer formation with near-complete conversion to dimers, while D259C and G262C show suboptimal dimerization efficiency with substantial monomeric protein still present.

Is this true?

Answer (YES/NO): YES